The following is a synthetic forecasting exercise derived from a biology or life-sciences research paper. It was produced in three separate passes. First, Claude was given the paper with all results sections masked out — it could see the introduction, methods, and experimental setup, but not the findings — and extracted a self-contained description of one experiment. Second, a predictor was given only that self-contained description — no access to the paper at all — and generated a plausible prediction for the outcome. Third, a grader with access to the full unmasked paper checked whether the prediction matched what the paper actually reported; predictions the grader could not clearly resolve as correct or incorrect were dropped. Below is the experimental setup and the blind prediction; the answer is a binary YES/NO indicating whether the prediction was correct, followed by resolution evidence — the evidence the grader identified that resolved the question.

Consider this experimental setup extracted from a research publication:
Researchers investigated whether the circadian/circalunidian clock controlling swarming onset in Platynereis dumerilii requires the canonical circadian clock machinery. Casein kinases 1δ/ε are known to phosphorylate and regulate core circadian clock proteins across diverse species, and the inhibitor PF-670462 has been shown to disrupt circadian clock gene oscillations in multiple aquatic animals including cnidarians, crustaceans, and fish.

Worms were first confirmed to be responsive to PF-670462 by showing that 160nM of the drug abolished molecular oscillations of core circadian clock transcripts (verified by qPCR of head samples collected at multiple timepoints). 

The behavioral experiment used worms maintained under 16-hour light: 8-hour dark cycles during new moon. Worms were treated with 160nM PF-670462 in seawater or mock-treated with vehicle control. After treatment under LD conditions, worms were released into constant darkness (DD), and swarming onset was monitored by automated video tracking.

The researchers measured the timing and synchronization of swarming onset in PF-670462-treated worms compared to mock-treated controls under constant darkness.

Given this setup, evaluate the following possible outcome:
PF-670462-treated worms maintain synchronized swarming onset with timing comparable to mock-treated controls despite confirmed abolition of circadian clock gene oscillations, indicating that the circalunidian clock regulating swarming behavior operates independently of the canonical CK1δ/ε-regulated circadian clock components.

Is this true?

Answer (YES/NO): NO